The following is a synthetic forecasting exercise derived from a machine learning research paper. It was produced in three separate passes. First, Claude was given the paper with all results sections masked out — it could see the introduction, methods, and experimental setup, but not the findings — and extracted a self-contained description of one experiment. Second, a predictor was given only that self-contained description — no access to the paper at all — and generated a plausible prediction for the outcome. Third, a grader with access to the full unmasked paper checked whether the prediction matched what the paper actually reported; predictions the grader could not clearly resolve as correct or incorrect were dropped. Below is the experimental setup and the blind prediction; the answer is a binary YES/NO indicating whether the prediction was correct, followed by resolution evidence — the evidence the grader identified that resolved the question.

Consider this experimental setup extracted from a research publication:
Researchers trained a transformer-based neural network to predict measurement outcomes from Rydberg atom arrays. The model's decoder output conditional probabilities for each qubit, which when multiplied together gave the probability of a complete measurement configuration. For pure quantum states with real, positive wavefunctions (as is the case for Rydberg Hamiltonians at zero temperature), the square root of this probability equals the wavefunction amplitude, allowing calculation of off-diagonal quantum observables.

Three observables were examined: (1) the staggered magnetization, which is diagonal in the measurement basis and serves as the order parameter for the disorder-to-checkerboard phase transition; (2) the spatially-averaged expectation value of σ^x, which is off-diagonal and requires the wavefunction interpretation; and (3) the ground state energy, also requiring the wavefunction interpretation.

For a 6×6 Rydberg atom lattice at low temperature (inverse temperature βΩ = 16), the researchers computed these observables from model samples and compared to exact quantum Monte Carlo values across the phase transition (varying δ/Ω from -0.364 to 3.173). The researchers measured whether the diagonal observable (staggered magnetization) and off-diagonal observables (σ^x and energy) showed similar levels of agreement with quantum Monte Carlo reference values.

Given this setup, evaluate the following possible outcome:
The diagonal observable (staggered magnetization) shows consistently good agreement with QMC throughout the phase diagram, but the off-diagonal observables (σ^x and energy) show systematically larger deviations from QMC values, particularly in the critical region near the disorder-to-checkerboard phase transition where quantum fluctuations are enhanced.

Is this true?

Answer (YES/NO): NO